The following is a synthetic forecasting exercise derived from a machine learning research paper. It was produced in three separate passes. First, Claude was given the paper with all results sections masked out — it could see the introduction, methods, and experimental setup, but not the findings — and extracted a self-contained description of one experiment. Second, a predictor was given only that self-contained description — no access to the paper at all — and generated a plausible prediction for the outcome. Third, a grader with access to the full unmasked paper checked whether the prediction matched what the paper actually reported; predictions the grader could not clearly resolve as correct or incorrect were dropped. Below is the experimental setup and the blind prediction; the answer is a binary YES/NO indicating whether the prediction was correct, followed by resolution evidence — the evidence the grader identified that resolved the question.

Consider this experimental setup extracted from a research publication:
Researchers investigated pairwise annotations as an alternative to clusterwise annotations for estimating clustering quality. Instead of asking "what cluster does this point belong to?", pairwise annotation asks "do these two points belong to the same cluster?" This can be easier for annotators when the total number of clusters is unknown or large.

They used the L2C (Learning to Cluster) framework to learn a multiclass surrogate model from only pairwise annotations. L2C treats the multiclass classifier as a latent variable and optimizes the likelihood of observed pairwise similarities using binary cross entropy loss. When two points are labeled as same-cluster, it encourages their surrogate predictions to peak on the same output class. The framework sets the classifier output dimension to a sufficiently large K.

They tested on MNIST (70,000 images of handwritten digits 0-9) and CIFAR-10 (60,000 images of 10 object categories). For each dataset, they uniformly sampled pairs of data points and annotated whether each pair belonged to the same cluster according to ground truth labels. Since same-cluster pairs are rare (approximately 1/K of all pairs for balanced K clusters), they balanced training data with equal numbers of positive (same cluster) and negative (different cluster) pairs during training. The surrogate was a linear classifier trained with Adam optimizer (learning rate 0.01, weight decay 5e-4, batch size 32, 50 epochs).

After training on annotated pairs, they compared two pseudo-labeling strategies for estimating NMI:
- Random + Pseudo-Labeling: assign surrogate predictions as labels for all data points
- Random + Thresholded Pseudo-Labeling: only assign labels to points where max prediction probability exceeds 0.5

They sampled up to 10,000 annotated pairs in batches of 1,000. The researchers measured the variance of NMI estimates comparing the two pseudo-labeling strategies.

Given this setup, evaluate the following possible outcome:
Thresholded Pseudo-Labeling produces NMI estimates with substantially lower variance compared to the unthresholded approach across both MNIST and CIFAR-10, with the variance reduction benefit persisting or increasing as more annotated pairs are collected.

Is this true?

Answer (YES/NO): NO